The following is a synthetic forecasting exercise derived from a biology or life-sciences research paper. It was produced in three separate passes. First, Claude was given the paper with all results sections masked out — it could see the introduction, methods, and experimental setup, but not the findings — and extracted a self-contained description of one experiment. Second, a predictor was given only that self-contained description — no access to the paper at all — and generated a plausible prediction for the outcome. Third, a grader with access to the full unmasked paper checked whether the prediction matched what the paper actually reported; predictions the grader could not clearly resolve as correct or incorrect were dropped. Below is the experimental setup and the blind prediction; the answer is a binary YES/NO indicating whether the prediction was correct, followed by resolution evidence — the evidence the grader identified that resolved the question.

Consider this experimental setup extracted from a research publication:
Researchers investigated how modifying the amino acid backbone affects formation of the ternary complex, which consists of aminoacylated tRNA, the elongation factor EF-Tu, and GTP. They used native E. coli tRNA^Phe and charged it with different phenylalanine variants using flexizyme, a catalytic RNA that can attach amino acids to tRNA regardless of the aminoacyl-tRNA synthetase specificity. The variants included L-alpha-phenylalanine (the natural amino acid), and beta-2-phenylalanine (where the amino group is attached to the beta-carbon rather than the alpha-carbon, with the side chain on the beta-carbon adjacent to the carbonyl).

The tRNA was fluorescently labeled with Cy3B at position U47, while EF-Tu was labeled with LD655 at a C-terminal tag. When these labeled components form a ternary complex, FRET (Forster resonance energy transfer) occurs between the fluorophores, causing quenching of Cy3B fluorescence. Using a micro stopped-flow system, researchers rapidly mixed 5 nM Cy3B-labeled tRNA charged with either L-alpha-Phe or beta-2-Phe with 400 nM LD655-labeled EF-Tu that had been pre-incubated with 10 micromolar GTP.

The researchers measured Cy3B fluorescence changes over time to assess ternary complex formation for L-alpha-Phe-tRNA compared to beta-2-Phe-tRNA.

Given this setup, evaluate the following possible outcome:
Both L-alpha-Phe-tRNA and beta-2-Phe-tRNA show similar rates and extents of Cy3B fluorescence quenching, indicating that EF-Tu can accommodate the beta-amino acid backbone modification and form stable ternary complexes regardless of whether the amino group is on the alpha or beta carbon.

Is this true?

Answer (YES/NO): NO